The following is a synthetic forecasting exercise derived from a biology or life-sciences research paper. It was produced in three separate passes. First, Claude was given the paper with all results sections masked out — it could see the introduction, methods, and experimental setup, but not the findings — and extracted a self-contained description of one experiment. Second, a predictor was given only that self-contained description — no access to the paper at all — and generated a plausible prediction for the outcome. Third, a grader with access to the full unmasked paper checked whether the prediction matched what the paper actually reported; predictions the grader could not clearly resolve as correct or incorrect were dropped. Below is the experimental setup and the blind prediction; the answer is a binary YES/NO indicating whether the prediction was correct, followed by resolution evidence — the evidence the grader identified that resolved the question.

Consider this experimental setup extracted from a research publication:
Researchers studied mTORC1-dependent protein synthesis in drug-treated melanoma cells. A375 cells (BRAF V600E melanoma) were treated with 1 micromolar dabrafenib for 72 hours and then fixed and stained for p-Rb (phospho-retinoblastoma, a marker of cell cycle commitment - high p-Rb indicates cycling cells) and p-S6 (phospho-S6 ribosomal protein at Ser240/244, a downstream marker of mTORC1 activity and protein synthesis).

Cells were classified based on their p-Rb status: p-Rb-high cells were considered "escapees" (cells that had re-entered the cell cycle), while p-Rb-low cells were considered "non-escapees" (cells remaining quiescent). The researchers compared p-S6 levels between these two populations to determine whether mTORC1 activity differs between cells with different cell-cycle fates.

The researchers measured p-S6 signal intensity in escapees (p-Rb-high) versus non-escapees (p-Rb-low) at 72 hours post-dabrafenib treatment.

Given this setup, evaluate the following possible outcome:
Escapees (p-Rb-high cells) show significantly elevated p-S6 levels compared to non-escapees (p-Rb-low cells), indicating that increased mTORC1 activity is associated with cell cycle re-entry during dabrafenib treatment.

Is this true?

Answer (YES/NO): YES